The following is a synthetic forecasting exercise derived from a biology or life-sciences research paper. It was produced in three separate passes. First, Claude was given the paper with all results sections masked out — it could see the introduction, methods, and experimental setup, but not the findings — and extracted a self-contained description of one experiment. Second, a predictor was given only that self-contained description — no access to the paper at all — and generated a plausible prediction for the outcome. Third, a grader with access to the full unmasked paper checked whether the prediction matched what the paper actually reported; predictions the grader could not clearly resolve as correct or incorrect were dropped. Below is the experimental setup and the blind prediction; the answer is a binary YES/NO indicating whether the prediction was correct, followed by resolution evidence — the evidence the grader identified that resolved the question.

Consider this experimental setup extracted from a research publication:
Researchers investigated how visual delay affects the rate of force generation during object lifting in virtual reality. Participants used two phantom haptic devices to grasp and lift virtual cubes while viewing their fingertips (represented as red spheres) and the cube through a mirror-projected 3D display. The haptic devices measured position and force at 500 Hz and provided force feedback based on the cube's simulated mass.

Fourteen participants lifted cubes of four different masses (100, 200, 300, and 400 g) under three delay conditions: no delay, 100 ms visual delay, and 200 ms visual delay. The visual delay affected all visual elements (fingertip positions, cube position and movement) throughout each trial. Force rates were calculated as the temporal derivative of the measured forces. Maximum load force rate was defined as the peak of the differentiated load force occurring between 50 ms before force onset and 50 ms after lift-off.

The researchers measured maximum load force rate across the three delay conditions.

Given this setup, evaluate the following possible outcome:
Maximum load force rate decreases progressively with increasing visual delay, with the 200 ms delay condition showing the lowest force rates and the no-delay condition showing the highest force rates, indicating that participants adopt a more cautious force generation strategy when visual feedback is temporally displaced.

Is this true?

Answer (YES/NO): NO